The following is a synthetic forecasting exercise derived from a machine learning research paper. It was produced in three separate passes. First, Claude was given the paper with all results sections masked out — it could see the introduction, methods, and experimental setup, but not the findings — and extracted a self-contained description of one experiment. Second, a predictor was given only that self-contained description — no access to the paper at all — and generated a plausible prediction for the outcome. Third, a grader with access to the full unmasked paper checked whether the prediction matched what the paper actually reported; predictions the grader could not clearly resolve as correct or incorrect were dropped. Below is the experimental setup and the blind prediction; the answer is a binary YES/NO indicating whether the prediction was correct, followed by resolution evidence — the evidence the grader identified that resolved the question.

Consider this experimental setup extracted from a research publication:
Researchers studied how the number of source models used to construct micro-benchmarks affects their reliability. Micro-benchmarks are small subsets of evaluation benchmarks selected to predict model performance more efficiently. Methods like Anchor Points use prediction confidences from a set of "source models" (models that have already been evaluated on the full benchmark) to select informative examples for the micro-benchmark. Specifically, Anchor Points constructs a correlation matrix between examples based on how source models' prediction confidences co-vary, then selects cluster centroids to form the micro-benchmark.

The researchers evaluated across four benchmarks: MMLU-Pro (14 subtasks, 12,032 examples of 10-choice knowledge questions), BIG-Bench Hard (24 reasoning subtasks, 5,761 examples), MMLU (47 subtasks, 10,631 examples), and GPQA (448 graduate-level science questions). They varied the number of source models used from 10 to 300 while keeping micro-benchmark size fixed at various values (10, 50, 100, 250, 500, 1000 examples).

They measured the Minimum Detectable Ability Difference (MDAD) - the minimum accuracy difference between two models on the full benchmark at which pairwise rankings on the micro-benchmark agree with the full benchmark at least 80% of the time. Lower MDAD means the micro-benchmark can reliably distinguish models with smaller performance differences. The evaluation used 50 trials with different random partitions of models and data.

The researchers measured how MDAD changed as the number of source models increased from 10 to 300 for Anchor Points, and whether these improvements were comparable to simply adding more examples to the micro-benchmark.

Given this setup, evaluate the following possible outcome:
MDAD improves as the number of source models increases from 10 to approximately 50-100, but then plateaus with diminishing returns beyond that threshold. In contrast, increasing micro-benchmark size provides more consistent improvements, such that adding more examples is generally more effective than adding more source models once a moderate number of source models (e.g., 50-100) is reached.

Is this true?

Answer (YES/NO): YES